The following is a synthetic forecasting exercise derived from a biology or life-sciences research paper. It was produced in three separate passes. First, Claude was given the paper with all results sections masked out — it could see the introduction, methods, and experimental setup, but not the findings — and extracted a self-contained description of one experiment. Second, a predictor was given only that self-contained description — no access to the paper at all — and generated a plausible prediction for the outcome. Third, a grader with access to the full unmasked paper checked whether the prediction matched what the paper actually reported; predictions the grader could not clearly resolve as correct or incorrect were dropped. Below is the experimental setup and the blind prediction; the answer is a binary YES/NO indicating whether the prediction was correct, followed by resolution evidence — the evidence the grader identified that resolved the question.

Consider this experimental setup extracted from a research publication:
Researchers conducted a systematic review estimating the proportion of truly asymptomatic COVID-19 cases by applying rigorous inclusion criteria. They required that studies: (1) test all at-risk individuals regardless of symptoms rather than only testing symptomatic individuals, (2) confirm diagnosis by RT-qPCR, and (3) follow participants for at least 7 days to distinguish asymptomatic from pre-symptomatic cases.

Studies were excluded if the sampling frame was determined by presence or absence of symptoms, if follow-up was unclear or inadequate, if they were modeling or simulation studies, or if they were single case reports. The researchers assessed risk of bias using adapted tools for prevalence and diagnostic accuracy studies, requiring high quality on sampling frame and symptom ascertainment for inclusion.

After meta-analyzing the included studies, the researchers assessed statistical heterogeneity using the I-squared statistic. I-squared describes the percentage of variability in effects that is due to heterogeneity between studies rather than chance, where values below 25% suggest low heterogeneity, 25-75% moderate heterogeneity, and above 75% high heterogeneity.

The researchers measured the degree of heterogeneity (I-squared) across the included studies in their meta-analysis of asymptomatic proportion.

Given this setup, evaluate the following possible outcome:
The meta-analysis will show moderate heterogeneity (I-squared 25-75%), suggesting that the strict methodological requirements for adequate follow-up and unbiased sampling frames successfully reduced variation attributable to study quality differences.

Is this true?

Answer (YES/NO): NO